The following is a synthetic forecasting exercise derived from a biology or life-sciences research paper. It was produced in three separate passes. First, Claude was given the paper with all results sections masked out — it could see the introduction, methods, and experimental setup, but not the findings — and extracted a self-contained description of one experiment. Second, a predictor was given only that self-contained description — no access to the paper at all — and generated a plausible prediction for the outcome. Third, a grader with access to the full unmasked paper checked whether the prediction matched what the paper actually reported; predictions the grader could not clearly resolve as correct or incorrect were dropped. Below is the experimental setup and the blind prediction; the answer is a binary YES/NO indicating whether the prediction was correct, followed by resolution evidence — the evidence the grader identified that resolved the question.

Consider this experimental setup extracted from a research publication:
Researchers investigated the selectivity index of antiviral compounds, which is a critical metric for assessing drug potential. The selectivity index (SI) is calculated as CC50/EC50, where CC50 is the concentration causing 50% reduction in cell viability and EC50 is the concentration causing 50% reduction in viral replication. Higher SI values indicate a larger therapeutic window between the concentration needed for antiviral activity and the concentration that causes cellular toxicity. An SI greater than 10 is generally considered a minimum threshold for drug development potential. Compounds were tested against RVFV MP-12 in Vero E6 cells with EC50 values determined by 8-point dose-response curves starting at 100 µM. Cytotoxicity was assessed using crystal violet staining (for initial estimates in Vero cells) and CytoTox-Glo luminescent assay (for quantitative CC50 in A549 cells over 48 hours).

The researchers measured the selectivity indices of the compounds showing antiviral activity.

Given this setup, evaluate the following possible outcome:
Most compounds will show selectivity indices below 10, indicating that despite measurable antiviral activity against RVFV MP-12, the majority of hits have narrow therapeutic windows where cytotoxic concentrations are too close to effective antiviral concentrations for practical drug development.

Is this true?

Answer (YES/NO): NO